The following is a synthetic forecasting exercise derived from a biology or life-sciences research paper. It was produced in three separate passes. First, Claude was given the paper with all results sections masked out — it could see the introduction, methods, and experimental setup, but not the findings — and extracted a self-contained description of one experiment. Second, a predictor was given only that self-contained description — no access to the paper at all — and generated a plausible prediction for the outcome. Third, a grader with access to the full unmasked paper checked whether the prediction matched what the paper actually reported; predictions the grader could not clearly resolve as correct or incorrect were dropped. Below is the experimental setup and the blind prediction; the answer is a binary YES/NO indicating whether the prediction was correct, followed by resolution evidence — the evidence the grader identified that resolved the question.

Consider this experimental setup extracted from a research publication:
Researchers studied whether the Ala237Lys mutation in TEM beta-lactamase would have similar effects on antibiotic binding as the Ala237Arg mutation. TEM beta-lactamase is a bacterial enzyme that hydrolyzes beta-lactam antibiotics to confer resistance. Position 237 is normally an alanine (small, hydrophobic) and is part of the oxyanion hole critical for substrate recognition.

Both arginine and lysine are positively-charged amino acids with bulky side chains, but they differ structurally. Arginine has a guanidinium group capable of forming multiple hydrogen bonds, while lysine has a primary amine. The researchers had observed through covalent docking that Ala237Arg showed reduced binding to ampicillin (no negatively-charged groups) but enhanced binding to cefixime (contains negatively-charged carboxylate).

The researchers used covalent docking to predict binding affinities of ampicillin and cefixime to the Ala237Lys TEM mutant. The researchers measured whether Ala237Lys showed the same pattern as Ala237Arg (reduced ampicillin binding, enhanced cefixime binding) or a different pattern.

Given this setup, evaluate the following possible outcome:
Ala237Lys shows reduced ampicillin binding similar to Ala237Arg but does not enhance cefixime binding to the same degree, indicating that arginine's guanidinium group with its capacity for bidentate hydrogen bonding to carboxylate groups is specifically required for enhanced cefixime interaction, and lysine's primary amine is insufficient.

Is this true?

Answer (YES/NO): NO